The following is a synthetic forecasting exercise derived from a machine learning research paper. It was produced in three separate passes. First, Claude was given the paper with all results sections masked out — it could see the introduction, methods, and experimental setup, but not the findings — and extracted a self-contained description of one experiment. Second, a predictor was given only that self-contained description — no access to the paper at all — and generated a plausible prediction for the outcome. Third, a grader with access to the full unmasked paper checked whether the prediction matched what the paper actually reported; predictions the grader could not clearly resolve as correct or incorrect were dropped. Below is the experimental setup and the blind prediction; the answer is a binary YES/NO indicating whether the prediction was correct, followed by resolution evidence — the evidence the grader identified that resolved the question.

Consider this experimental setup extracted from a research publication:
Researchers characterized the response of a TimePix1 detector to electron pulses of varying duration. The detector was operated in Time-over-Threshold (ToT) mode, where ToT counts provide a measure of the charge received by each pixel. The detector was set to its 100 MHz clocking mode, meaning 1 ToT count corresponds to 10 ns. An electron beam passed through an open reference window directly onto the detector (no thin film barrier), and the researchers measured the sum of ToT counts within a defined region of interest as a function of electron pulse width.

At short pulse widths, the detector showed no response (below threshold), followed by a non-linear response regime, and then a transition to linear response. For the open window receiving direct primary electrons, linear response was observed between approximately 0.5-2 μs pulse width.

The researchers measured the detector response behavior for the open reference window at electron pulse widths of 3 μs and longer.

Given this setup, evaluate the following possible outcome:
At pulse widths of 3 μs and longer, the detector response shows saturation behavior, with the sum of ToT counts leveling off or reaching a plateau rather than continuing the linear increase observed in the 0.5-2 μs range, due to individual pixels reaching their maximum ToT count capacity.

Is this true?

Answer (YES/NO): NO